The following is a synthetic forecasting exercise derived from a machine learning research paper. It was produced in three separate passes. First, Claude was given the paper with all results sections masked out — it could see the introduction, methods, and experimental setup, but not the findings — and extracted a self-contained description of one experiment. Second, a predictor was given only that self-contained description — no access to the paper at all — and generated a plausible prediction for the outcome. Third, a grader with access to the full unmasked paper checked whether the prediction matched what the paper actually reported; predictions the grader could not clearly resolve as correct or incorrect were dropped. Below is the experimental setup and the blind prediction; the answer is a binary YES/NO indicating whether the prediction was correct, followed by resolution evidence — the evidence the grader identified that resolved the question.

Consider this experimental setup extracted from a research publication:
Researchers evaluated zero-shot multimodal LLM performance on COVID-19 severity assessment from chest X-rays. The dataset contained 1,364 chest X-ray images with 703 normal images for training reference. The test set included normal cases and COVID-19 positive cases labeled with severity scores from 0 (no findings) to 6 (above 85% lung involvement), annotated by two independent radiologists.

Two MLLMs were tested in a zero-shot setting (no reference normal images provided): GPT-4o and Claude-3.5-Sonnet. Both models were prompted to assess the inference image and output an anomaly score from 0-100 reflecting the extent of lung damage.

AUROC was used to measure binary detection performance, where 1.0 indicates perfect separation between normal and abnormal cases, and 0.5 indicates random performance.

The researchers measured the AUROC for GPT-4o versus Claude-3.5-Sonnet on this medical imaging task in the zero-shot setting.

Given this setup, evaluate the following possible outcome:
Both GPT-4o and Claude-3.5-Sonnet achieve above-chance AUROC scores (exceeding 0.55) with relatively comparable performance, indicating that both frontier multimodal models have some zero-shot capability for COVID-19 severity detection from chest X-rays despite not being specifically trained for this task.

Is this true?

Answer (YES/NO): NO